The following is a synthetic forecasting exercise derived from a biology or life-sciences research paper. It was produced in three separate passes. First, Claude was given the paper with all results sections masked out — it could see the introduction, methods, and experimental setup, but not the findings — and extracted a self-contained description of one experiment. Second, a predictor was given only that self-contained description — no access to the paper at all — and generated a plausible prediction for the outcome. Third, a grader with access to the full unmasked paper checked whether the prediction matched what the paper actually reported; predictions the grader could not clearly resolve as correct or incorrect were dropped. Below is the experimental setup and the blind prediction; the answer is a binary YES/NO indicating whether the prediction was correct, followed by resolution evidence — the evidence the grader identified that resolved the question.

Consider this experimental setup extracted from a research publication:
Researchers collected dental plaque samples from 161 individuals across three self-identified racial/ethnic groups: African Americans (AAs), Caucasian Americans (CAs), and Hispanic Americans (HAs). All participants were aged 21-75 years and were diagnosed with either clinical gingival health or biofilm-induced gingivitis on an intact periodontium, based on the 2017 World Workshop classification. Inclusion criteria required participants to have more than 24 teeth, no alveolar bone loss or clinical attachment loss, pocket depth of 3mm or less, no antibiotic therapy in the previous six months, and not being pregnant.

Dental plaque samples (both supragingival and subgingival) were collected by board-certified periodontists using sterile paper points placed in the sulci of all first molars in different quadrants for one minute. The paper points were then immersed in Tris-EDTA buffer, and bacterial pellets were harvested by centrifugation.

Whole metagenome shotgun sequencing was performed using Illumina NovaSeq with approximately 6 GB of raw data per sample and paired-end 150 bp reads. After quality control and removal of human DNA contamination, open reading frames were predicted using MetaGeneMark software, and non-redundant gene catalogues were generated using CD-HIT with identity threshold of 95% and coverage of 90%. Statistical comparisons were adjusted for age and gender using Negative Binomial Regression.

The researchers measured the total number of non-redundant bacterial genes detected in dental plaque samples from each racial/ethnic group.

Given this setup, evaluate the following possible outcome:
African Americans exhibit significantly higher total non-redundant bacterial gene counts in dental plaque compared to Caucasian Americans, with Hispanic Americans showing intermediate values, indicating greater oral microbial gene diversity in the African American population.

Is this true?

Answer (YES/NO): NO